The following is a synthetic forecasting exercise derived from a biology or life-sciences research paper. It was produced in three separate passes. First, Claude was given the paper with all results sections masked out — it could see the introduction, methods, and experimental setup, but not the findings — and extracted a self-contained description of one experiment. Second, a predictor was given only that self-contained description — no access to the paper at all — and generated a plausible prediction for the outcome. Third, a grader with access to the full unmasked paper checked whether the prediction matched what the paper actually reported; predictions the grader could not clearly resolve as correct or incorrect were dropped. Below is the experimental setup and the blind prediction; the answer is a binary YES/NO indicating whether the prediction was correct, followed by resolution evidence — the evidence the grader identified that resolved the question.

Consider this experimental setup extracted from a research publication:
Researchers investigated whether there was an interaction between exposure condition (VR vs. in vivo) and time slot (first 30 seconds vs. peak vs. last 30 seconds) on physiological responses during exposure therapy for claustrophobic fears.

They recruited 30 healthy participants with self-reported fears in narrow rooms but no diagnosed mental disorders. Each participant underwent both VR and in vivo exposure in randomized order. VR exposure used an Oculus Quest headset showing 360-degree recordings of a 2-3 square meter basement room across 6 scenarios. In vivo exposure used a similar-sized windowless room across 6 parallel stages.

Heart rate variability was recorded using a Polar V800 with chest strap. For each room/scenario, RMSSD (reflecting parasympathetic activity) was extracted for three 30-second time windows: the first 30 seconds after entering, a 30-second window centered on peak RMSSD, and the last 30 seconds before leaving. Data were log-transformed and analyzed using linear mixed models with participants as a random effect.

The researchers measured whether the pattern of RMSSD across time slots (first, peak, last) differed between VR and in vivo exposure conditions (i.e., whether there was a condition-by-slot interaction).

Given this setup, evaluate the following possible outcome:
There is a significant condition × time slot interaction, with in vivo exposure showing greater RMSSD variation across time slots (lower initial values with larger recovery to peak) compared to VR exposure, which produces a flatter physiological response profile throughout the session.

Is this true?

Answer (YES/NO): NO